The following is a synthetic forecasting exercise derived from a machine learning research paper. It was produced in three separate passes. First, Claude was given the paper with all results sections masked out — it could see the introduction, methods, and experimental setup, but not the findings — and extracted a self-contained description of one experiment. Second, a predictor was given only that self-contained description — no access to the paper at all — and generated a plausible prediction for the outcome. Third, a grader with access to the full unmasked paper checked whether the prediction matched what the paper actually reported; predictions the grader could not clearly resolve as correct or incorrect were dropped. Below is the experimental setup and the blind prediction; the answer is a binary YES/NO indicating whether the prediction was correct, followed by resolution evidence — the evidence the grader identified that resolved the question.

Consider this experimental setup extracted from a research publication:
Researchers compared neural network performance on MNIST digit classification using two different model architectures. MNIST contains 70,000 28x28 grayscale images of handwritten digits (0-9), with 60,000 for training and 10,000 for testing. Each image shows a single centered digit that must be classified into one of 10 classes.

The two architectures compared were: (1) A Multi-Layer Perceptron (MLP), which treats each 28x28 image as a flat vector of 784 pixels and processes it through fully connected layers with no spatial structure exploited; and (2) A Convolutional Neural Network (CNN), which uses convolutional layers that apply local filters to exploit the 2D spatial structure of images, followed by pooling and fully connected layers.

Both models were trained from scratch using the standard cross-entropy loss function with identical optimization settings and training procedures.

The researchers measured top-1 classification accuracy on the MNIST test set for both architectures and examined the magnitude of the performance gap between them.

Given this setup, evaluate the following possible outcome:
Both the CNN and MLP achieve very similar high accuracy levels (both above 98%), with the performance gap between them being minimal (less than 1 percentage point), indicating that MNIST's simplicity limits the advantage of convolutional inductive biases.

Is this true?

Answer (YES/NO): NO